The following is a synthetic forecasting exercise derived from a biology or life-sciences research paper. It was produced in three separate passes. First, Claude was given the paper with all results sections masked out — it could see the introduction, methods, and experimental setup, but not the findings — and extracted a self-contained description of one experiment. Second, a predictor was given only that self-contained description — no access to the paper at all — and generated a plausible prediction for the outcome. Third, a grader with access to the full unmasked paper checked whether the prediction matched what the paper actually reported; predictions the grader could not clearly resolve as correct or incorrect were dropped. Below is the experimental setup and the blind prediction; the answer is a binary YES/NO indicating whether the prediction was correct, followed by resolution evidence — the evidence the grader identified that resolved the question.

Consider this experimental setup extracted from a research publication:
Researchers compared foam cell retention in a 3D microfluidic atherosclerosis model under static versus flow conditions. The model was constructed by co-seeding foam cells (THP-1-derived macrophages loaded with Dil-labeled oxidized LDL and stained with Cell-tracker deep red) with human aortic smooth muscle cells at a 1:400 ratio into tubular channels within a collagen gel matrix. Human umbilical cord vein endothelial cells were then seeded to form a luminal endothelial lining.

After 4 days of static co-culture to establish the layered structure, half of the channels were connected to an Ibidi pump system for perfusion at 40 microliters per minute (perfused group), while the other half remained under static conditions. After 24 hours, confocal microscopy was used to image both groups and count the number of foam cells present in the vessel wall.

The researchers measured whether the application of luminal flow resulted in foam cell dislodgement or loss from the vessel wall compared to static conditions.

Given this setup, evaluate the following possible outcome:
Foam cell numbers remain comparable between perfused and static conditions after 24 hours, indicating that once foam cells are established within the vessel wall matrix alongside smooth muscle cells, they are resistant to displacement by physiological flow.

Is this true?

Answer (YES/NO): YES